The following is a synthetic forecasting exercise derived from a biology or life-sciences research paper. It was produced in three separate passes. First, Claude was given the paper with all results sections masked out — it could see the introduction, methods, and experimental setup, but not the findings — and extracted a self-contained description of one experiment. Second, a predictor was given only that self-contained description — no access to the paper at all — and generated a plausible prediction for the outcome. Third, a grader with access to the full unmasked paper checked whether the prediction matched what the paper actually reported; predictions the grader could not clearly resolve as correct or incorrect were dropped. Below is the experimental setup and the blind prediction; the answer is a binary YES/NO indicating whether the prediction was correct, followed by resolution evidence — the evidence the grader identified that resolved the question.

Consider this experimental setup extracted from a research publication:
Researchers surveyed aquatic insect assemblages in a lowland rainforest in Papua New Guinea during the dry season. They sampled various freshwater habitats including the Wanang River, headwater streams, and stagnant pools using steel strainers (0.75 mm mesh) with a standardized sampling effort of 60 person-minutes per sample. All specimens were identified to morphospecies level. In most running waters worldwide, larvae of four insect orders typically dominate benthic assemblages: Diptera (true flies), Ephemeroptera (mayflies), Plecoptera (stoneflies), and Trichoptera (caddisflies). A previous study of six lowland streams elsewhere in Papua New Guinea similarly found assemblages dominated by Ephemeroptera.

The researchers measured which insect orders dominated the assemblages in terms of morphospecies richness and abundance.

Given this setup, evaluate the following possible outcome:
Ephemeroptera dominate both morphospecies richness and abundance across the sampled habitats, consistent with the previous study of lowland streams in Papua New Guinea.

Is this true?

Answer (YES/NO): NO